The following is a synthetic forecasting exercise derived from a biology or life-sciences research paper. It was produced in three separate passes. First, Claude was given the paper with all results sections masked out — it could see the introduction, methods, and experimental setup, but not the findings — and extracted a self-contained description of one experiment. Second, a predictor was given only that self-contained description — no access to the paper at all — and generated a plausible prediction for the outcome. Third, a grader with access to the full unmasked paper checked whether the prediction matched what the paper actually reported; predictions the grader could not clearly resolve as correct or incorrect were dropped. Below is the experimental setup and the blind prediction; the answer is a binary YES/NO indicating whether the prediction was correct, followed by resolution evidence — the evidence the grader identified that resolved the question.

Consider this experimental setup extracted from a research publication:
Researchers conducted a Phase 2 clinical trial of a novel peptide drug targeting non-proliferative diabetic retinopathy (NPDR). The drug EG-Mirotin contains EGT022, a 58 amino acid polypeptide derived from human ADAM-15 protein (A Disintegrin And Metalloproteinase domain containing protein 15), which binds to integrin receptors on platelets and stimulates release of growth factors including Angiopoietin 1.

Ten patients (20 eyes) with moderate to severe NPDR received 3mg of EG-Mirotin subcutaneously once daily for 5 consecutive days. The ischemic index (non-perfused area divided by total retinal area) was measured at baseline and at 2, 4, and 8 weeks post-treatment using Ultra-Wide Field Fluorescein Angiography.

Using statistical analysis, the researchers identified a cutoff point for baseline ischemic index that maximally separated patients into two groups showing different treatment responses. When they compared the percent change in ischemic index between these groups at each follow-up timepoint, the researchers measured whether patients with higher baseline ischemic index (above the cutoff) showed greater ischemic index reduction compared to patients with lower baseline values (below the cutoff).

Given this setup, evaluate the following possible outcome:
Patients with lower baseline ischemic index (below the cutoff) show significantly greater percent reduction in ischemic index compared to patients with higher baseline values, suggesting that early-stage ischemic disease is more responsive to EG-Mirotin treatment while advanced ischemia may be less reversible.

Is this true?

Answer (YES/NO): NO